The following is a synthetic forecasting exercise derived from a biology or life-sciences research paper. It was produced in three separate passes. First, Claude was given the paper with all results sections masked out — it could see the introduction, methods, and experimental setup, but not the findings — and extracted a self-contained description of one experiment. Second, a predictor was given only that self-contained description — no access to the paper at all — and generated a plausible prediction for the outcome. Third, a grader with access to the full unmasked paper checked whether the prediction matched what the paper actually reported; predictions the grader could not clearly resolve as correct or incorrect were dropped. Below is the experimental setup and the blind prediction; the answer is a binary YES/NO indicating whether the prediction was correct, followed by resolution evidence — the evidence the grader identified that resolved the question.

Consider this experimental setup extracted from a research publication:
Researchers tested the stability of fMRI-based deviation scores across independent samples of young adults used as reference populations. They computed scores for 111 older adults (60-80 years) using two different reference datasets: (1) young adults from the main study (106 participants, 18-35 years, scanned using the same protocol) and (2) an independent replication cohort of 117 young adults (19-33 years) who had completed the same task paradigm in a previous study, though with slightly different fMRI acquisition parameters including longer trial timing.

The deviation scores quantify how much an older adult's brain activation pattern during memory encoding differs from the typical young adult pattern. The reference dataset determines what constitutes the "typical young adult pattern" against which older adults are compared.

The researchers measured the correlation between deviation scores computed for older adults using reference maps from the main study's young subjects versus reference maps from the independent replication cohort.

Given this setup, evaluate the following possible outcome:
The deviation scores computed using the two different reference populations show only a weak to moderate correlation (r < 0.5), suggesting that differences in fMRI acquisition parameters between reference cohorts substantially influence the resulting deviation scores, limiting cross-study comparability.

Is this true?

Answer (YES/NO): NO